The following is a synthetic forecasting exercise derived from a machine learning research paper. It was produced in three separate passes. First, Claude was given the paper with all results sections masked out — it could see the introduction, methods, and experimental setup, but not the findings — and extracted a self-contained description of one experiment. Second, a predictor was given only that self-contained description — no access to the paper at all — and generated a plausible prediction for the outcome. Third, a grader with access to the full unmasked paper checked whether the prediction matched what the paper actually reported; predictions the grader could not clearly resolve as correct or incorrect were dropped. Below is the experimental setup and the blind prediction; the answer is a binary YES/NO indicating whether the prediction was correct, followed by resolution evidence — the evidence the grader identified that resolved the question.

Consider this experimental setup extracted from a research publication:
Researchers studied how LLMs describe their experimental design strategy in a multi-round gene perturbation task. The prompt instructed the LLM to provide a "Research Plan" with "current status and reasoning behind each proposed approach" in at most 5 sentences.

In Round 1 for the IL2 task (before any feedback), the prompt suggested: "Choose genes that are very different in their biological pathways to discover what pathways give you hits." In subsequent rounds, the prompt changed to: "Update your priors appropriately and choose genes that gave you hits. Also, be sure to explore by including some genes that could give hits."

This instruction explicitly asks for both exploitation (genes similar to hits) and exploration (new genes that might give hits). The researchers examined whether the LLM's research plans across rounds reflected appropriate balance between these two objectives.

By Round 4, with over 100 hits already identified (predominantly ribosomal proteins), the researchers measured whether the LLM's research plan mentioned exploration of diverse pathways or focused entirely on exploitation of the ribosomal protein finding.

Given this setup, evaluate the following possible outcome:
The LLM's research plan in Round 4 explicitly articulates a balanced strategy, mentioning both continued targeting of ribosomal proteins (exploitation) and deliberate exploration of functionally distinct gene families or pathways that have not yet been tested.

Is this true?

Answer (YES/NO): NO